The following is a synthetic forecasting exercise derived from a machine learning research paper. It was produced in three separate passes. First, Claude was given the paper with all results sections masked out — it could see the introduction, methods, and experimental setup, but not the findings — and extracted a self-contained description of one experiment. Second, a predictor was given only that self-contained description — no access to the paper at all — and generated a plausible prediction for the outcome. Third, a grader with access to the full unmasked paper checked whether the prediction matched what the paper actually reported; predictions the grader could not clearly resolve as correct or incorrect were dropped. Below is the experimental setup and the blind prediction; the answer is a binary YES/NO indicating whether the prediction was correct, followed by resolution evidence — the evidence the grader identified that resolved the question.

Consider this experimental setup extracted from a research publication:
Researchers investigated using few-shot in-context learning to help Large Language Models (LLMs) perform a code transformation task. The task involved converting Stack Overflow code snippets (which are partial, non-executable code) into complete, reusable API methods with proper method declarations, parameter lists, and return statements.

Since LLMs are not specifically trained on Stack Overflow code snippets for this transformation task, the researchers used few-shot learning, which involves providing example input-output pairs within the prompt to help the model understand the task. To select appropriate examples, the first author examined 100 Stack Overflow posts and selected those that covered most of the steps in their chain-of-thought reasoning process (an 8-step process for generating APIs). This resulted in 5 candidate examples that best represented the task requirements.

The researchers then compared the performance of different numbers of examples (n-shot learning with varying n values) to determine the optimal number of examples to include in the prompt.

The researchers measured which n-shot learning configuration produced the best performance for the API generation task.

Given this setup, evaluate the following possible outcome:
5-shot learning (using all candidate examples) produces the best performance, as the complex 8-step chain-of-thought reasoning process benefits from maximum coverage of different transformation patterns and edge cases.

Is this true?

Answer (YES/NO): NO